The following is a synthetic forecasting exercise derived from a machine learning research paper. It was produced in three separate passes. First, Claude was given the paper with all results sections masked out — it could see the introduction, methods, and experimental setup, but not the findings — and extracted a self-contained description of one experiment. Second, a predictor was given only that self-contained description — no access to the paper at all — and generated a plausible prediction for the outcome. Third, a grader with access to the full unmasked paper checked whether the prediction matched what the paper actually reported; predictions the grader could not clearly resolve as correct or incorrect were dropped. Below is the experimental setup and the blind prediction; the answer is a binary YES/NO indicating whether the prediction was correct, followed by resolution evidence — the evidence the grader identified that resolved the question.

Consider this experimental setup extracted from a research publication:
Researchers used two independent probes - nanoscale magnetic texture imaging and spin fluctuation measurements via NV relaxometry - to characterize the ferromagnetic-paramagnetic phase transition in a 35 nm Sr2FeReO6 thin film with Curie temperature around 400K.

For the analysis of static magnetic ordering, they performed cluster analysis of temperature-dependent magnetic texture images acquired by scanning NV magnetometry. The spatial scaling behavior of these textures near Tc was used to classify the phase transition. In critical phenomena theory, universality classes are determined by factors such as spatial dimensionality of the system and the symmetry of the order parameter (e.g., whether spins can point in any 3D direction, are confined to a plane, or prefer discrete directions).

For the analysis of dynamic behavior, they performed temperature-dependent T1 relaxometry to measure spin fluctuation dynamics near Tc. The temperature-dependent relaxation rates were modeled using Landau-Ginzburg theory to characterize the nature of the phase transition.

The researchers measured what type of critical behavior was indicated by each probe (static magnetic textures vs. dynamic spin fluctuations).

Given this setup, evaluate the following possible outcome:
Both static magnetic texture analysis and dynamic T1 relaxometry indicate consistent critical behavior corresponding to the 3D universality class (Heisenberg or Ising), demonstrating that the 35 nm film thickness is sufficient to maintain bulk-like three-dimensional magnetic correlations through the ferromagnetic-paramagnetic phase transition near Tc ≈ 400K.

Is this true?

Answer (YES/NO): NO